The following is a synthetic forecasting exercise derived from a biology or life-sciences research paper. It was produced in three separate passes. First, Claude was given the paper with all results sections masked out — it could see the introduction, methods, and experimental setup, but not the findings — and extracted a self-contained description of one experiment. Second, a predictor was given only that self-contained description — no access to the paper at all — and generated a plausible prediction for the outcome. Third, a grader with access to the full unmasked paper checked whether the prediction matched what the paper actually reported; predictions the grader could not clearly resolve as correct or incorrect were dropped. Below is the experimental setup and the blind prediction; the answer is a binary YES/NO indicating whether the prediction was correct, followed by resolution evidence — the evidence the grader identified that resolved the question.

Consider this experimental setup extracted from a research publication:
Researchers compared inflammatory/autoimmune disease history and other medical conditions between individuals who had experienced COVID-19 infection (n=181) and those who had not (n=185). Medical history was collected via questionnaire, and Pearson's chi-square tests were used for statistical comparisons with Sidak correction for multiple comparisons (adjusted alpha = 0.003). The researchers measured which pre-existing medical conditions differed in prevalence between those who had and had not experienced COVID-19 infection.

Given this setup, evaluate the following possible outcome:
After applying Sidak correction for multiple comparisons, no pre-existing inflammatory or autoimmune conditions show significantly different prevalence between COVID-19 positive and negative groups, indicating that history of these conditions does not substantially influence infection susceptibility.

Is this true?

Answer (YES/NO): NO